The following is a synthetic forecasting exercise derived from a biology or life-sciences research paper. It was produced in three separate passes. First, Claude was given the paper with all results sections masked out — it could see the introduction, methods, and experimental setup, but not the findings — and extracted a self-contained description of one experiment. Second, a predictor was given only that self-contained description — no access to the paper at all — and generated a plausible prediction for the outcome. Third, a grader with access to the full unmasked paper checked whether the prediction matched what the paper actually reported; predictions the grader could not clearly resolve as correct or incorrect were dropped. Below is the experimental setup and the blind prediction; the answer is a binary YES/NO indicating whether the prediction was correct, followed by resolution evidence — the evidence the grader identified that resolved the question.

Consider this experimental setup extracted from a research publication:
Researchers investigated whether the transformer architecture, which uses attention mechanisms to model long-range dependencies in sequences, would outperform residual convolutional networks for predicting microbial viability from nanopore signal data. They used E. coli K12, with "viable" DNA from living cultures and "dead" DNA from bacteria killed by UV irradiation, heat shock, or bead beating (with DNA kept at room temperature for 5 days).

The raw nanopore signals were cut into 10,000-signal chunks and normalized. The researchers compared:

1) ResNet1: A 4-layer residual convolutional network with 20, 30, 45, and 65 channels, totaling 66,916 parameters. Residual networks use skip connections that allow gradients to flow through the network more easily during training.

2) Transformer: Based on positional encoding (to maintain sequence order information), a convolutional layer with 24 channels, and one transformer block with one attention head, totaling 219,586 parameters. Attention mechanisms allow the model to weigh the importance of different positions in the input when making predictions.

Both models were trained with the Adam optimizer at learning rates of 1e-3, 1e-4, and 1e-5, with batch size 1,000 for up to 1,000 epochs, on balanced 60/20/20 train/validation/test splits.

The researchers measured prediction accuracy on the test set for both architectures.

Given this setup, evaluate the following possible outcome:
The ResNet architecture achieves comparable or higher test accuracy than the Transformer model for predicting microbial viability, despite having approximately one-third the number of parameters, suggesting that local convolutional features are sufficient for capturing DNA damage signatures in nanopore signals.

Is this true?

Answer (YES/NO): YES